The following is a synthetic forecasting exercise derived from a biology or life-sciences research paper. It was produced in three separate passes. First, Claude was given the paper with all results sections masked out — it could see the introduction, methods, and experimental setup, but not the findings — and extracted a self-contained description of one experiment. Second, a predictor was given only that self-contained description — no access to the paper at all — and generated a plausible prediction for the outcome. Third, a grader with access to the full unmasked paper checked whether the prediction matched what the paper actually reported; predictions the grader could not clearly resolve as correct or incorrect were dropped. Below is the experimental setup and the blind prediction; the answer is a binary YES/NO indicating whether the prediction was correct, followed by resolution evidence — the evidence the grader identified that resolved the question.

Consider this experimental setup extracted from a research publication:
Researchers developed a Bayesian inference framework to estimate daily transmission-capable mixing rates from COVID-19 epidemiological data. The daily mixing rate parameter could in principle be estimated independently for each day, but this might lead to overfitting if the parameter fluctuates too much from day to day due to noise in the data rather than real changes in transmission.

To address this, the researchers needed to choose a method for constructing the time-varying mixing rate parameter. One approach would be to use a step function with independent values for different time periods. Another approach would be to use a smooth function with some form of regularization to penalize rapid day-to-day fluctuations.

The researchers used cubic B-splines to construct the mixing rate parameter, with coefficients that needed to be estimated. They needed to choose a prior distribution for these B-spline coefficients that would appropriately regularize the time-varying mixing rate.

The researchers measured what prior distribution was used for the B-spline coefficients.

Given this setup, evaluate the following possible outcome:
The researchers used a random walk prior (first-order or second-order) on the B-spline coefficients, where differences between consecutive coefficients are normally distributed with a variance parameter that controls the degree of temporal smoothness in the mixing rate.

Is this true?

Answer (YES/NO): YES